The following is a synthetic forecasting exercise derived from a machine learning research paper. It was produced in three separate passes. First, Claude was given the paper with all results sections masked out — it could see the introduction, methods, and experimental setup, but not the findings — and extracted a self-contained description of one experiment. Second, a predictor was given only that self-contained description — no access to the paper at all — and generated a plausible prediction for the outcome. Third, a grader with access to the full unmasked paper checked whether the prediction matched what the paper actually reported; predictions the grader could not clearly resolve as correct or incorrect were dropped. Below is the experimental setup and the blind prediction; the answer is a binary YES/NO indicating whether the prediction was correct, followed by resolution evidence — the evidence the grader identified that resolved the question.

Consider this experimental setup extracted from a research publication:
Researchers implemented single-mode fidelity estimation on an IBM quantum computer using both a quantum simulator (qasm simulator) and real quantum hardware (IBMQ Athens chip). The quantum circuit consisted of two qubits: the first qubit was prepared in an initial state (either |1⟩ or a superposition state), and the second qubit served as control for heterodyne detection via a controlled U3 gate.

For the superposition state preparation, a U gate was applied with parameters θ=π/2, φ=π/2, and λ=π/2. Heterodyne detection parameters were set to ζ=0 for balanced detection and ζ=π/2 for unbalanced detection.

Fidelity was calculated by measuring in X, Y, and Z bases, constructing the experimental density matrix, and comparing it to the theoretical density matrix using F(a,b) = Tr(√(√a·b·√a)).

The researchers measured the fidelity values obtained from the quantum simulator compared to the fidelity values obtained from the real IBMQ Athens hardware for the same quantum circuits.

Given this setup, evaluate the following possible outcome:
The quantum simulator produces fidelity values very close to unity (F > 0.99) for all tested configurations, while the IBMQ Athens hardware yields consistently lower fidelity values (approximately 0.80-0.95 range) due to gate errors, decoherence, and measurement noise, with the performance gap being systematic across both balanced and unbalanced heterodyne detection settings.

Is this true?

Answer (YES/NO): NO